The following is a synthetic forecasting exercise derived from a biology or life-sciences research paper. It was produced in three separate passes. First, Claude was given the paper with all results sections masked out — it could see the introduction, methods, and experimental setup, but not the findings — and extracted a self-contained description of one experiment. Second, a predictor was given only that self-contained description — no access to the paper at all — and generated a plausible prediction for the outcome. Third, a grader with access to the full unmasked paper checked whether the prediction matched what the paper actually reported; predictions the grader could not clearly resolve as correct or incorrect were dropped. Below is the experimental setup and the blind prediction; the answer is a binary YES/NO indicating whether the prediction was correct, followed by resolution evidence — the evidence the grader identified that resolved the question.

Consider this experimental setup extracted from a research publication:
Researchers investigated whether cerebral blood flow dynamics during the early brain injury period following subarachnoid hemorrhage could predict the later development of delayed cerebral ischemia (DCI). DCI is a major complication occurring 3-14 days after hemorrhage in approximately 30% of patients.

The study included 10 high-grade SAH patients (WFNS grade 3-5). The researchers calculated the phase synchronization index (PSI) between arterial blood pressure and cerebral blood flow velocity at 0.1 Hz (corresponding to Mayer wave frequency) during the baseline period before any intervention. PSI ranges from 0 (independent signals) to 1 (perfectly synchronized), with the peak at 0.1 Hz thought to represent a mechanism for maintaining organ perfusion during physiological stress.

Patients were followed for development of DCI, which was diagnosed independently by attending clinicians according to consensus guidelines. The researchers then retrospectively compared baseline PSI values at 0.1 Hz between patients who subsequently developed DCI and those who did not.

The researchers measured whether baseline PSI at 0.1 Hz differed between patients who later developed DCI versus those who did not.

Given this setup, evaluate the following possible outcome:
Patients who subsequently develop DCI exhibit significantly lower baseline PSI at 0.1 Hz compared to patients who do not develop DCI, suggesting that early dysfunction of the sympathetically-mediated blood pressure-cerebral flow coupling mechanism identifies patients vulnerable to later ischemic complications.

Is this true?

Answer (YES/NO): NO